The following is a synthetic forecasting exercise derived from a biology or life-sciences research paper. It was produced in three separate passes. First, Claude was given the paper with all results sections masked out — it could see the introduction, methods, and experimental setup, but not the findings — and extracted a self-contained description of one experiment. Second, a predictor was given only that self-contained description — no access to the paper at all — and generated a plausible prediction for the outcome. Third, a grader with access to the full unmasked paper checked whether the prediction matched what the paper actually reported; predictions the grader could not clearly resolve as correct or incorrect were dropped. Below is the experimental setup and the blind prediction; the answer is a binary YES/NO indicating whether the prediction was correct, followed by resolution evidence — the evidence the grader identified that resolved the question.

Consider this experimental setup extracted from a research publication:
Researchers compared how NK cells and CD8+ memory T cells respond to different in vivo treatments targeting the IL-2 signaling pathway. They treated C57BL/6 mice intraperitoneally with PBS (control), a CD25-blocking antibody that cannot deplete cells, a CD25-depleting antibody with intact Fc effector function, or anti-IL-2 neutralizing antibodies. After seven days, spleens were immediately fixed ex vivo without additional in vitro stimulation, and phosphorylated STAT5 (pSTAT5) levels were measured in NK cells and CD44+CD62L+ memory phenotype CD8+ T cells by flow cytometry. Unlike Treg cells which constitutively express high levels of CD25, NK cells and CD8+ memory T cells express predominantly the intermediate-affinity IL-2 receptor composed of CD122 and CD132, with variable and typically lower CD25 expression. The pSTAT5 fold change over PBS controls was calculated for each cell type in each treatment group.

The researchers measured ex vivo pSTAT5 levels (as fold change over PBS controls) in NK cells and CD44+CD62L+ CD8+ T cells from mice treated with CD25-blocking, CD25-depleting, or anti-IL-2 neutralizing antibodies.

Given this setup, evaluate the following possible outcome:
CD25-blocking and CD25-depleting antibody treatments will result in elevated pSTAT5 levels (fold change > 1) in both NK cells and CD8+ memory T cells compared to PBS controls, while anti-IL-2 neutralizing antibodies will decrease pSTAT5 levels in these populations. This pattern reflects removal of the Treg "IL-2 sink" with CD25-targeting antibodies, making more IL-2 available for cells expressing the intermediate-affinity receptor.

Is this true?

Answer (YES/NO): NO